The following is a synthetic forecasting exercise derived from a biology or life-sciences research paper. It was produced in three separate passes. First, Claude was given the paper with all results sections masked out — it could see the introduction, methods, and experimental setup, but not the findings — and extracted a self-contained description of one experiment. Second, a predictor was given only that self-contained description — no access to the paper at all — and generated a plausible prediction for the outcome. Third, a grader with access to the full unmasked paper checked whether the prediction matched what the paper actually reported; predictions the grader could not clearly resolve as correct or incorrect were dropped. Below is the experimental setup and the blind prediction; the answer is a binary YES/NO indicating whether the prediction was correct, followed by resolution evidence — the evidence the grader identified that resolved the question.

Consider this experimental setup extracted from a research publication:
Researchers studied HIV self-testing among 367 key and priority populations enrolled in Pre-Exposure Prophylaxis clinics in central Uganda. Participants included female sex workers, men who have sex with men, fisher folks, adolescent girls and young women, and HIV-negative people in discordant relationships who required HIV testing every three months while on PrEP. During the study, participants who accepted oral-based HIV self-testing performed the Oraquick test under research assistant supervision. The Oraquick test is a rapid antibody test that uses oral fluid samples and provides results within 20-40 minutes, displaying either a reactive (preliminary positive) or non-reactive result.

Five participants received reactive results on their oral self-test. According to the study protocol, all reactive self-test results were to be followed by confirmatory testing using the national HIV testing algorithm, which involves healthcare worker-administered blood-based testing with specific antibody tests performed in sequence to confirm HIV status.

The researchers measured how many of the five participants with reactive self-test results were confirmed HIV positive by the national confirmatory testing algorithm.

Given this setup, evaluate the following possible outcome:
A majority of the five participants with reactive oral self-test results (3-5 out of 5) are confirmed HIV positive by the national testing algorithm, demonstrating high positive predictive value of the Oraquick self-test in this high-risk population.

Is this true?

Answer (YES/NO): YES